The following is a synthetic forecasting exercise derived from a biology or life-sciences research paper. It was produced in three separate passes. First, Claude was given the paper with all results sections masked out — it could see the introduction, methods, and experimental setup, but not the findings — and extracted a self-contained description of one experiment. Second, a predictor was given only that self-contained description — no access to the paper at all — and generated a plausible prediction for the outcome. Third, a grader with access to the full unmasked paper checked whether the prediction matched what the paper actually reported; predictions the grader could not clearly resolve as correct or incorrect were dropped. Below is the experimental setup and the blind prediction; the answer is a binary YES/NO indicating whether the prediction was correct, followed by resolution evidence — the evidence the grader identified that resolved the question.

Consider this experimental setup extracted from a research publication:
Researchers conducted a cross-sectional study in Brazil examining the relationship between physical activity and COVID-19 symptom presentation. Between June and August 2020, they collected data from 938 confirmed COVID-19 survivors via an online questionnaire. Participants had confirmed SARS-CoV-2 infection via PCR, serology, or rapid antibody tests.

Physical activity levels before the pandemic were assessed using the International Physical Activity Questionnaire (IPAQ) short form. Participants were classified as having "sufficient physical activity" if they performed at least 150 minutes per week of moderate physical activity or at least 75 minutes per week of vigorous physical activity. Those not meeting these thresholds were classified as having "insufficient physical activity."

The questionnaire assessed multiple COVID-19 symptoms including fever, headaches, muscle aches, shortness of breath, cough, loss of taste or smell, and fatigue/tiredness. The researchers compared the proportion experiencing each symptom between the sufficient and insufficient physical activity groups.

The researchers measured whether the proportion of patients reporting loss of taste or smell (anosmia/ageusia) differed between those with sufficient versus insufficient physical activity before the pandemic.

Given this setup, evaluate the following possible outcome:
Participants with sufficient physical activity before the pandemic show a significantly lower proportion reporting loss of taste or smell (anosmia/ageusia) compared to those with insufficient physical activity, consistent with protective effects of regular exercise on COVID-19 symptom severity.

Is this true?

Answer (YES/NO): NO